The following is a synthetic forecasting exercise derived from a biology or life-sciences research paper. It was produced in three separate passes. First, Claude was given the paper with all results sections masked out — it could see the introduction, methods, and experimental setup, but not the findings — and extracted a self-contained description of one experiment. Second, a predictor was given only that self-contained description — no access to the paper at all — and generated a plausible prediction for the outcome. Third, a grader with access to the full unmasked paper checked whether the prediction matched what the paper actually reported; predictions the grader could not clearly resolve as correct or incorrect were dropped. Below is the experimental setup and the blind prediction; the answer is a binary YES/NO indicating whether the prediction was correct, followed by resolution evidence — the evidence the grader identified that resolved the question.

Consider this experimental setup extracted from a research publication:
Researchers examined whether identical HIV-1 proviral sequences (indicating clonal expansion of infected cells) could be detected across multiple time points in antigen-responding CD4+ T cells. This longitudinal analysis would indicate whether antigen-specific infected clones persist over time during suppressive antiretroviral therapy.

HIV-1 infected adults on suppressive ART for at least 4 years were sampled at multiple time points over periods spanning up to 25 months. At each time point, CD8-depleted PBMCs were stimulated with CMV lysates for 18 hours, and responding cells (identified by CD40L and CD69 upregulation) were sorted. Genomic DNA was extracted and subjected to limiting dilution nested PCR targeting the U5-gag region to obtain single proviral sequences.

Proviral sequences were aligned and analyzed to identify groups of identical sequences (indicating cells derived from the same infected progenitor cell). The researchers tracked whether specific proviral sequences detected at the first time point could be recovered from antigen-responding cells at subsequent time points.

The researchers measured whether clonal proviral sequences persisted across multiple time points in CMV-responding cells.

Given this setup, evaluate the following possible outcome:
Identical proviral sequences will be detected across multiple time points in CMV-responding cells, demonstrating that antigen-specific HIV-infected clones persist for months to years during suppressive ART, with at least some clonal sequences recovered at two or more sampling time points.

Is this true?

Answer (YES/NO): YES